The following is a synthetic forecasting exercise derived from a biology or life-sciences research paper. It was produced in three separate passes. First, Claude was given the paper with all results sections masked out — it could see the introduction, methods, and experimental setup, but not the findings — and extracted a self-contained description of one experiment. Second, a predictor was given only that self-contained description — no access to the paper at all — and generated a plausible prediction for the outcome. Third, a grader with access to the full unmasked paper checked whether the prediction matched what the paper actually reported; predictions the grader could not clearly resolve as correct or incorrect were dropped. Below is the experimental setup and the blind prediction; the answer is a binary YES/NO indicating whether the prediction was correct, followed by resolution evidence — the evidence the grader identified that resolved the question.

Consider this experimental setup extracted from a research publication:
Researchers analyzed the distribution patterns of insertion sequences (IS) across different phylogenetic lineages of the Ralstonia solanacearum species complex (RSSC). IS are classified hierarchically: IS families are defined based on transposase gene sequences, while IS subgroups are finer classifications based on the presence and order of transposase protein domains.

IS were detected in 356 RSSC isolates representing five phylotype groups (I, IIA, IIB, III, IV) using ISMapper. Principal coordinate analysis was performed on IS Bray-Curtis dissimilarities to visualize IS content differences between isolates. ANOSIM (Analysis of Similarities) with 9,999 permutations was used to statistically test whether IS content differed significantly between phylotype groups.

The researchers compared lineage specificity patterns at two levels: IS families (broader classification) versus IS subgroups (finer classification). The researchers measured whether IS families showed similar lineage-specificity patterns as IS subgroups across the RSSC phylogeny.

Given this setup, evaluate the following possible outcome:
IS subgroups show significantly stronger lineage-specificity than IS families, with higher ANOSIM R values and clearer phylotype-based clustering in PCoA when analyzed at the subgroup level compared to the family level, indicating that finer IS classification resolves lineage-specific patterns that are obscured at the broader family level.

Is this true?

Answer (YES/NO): NO